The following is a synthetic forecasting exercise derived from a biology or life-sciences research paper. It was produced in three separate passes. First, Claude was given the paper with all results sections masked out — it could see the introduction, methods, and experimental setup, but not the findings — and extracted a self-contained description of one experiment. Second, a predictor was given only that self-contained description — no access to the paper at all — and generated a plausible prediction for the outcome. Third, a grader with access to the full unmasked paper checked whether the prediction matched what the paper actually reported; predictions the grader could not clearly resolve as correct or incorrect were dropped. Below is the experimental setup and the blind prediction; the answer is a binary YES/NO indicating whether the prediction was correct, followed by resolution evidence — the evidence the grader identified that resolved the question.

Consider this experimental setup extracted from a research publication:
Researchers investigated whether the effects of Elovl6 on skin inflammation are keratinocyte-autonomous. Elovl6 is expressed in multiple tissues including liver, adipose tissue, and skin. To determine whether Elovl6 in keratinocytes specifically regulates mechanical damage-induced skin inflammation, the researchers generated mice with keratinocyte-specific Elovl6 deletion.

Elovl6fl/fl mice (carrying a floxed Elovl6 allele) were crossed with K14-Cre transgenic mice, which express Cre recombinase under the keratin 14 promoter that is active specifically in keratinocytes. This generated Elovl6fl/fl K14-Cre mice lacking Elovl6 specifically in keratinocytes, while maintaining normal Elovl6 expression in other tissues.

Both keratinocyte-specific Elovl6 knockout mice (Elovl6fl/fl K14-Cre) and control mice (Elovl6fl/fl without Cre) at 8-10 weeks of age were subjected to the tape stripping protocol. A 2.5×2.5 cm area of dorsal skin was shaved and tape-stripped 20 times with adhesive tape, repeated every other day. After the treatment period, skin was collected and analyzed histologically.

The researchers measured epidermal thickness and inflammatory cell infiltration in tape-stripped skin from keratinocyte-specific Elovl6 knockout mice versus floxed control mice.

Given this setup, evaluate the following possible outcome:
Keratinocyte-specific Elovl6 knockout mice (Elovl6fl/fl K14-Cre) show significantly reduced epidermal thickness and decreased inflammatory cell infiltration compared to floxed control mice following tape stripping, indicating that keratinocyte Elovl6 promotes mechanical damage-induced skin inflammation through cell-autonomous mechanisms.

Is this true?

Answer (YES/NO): NO